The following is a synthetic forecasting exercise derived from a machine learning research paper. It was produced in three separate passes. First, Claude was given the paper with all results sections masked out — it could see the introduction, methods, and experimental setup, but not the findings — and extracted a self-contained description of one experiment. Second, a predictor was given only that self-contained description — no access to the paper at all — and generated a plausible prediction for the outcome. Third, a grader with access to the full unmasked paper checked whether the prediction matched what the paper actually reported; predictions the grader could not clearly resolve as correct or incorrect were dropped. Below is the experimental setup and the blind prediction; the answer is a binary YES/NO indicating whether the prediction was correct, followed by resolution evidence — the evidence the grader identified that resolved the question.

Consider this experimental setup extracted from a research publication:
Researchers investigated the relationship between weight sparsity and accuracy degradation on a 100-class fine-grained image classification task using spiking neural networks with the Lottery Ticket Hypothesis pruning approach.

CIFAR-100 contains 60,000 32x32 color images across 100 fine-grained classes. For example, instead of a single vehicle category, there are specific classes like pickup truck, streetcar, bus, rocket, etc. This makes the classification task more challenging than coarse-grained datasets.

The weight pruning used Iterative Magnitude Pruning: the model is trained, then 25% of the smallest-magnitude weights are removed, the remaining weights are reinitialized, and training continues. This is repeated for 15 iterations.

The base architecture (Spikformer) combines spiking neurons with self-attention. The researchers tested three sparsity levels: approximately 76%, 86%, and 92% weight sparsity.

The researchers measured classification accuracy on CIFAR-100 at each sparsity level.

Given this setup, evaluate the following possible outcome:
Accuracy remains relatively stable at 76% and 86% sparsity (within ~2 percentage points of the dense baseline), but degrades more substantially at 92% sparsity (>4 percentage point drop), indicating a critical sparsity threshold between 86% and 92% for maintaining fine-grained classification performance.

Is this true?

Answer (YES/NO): NO